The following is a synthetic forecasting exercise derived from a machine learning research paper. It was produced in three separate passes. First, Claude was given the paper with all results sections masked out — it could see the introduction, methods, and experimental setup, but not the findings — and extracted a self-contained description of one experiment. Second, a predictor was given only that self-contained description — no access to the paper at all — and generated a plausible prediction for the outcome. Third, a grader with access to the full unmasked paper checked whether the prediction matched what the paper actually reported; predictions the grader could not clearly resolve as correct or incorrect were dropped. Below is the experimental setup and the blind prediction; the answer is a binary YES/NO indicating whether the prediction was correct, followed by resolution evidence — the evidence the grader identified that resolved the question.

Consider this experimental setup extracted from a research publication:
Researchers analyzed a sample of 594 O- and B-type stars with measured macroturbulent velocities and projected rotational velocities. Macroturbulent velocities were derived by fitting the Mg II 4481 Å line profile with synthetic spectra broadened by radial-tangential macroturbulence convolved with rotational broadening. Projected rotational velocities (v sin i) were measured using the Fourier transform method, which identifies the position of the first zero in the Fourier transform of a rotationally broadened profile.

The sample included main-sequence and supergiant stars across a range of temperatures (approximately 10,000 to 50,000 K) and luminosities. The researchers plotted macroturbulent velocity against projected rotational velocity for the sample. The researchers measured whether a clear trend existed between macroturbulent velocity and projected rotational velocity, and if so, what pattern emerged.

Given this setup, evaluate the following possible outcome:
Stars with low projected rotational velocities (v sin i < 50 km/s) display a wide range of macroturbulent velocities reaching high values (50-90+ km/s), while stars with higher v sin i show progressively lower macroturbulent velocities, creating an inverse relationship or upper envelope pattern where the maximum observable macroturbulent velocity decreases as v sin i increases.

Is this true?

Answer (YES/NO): NO